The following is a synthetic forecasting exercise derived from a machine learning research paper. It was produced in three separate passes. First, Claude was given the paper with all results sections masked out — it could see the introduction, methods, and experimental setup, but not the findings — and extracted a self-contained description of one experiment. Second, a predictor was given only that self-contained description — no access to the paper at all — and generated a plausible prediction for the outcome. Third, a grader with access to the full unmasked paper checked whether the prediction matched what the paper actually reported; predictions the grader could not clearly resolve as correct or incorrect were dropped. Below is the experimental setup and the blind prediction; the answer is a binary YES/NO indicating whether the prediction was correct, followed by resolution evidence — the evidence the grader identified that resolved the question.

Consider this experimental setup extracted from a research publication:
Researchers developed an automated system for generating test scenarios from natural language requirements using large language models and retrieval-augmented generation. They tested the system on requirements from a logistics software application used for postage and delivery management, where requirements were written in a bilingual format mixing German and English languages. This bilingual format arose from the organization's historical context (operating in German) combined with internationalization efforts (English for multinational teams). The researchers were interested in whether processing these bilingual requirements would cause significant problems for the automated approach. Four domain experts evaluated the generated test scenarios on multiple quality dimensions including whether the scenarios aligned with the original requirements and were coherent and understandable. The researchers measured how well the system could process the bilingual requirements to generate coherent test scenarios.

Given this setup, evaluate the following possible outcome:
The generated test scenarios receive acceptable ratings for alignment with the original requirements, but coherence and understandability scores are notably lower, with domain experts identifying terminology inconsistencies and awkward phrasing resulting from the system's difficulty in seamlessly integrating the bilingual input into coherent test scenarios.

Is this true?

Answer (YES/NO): NO